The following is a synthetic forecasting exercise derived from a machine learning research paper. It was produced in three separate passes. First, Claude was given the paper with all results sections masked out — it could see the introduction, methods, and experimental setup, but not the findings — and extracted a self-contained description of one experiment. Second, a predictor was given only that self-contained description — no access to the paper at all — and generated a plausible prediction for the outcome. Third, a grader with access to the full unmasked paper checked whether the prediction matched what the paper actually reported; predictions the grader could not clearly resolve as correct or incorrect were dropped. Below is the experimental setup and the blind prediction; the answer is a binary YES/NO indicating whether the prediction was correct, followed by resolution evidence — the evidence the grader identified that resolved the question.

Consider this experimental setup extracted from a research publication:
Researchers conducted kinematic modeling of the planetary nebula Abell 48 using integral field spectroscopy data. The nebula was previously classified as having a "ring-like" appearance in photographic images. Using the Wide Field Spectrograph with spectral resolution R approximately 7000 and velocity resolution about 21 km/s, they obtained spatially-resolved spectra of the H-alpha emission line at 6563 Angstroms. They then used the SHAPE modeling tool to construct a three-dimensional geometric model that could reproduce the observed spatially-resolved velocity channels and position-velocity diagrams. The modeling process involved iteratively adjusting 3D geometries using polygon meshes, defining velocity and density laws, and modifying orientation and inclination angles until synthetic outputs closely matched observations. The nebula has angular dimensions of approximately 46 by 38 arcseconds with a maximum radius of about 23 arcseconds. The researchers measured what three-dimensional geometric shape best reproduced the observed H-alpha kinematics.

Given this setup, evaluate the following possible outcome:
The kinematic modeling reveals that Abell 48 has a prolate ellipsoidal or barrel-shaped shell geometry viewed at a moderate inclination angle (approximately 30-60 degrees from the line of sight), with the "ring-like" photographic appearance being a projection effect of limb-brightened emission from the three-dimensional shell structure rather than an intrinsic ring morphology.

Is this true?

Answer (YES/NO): NO